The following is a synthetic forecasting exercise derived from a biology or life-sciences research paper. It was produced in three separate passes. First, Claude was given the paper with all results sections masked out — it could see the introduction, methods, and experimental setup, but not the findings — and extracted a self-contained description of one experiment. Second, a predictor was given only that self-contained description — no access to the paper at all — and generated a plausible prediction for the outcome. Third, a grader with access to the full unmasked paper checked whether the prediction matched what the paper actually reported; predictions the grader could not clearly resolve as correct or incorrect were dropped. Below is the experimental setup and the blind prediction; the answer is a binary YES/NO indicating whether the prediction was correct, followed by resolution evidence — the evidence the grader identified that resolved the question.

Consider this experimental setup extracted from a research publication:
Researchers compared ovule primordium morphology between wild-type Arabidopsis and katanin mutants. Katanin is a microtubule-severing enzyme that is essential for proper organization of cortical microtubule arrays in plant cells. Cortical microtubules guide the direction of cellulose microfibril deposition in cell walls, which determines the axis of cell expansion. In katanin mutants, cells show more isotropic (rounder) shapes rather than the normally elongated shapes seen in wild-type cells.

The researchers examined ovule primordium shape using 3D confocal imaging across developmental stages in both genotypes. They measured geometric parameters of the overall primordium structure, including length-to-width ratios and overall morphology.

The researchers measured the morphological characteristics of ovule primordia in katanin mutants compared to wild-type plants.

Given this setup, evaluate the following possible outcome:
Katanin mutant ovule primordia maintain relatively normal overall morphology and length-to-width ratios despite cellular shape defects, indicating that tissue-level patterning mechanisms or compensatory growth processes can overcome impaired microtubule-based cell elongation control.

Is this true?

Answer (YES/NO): NO